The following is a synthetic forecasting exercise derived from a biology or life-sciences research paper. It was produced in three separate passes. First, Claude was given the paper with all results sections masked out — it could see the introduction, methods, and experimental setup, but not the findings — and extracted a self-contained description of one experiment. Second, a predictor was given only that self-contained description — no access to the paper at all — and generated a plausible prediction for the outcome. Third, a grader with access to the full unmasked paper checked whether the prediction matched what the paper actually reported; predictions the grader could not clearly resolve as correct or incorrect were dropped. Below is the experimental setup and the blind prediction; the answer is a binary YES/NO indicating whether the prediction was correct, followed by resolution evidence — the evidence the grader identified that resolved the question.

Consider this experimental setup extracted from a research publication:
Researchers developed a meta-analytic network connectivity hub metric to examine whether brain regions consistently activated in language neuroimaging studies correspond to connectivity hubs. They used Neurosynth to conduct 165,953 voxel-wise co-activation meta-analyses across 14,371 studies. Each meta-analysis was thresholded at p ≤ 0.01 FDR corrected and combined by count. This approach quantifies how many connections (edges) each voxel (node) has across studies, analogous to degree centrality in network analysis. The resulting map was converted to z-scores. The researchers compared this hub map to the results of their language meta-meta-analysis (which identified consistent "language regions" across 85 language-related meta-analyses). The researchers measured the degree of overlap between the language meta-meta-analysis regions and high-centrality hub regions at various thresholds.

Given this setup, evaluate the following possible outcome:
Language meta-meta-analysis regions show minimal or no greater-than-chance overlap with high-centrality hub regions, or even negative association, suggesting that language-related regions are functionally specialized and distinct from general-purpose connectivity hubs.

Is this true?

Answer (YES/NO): NO